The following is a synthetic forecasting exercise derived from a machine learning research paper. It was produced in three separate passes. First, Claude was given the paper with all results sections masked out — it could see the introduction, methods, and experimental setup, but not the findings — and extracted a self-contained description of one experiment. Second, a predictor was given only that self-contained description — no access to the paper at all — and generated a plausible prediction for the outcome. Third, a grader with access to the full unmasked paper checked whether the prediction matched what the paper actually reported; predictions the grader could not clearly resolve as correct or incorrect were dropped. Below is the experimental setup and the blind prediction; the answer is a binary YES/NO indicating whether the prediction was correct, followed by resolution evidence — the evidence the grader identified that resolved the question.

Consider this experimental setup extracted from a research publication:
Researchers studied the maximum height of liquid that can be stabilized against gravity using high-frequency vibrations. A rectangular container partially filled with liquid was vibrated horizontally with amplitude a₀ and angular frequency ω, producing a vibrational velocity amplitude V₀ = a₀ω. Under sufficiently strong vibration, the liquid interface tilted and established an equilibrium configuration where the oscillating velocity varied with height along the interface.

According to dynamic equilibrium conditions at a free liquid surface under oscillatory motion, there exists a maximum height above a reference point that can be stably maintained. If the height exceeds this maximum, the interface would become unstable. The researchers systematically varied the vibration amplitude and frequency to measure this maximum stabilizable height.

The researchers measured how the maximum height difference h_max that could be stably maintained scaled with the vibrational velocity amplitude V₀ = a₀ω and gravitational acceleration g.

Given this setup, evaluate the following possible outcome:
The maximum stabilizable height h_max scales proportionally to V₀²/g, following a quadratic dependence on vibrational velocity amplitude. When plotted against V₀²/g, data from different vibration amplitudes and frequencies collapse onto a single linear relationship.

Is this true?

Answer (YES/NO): YES